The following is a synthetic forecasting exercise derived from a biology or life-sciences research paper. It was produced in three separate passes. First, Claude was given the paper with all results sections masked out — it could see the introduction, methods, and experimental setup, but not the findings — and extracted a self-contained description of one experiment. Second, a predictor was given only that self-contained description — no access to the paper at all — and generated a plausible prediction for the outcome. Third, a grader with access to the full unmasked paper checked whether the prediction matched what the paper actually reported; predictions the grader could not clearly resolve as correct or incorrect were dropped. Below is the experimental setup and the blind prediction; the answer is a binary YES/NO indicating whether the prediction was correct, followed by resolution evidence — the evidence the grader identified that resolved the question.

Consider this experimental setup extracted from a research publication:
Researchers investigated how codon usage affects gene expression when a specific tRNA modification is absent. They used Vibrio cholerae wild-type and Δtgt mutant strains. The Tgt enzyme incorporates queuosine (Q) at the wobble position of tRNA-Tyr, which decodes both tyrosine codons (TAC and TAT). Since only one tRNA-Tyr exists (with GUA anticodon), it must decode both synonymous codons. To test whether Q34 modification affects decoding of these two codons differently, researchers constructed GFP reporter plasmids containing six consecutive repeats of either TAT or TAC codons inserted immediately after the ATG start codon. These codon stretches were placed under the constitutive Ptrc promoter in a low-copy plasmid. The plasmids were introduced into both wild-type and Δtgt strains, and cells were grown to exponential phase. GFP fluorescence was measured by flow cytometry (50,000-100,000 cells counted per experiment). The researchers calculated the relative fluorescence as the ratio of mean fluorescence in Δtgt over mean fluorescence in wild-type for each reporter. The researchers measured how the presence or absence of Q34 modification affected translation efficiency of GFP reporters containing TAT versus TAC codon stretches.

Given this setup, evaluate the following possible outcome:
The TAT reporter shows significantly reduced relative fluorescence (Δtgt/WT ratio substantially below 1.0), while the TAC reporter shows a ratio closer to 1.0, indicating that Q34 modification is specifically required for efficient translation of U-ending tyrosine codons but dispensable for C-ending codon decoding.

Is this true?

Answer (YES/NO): NO